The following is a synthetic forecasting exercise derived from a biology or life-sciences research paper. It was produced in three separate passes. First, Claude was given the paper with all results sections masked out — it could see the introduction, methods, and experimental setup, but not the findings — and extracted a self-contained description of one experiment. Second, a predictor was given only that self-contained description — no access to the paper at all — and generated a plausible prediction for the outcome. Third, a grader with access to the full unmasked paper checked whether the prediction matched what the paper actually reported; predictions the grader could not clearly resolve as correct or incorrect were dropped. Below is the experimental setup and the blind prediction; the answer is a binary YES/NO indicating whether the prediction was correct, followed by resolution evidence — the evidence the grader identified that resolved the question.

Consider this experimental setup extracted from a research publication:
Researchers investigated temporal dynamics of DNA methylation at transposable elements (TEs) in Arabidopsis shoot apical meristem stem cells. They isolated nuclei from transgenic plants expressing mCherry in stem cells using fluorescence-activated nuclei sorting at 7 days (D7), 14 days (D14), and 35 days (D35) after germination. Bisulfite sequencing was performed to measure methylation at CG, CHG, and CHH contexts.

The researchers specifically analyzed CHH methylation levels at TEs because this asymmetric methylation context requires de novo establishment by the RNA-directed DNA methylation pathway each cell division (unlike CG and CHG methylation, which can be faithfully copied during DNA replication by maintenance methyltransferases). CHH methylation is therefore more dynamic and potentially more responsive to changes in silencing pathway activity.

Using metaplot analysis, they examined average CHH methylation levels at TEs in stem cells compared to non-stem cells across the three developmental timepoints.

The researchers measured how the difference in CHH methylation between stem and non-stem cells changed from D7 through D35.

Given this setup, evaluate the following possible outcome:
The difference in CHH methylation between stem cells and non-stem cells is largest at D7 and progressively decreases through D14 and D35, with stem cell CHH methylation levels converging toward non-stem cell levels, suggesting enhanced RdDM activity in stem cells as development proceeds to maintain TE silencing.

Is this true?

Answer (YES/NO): NO